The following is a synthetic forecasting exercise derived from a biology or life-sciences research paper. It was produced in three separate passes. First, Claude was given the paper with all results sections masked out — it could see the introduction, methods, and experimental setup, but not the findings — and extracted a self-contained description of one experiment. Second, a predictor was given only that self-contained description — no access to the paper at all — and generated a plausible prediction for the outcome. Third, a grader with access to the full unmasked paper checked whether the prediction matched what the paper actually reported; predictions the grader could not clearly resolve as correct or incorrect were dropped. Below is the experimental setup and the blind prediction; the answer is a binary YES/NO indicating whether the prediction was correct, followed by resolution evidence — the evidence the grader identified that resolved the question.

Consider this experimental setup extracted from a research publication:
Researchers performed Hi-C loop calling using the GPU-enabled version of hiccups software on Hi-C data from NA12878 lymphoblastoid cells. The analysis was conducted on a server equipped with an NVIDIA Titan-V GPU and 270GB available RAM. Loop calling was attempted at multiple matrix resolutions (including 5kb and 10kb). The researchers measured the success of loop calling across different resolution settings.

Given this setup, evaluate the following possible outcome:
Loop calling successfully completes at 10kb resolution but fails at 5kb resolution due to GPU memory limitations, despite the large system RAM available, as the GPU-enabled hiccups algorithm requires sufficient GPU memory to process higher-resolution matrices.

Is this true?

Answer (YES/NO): NO